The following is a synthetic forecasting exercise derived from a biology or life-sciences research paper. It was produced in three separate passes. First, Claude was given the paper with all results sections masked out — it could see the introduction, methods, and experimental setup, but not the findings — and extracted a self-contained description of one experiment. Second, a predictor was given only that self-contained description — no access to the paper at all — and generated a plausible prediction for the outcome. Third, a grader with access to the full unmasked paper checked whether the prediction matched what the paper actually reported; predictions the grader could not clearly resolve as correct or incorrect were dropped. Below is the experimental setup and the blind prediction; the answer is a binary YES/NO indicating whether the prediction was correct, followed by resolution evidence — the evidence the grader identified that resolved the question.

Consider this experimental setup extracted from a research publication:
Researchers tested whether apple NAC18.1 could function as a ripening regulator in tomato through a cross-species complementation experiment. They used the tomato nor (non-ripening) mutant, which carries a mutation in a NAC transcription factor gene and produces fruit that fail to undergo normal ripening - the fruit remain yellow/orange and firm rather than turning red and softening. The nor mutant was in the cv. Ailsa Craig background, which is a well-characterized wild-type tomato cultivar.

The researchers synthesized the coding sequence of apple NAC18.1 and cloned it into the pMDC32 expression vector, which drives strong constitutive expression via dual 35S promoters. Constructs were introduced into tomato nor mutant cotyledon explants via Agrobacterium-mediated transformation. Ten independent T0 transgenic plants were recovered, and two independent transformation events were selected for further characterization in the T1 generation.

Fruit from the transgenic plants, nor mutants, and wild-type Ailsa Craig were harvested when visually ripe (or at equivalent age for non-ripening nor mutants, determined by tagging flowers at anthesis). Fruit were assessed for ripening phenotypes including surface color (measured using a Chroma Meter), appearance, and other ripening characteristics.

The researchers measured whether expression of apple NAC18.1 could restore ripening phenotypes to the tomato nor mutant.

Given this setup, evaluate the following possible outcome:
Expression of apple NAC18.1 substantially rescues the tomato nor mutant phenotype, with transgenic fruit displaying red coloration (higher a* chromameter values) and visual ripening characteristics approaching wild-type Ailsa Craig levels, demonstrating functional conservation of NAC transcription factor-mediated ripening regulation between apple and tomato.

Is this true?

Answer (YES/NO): NO